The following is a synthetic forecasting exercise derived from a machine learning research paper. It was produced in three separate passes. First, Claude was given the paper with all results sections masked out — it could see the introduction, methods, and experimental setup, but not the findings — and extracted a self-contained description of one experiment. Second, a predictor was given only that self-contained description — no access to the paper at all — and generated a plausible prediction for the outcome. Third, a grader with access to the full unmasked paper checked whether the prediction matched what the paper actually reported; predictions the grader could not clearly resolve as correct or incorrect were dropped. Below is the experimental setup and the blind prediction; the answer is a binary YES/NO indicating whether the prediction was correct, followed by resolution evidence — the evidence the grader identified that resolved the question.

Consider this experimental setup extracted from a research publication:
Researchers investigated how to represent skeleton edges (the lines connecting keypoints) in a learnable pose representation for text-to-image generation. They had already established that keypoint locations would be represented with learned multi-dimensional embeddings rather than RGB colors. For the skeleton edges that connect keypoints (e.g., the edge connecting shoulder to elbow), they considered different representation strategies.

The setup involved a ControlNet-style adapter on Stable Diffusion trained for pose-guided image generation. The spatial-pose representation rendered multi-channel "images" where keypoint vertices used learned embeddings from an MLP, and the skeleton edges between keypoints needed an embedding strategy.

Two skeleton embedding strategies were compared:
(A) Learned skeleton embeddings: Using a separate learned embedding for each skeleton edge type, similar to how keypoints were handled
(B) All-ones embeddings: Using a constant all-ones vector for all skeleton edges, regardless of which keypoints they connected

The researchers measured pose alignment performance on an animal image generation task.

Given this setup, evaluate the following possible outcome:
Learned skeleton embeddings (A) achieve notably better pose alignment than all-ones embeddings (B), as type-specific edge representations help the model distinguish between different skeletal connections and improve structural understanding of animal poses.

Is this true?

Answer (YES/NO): NO